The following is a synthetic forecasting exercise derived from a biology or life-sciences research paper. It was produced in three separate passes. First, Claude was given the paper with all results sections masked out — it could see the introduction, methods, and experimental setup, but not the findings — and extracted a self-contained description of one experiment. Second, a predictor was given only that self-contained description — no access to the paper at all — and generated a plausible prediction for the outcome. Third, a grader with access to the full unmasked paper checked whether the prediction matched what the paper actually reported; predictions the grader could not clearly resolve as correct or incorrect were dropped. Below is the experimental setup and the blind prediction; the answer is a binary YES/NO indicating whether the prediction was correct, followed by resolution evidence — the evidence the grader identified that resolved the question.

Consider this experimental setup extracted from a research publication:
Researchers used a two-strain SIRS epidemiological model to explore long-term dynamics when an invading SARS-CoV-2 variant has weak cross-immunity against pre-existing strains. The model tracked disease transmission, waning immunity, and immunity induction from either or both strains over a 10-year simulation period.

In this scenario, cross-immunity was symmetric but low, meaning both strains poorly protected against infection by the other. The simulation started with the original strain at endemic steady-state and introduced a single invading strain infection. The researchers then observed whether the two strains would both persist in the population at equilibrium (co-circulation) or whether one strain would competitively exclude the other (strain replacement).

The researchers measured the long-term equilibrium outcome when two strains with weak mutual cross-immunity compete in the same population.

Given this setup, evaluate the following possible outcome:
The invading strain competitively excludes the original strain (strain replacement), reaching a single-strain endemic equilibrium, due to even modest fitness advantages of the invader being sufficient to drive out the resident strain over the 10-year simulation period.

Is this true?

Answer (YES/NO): NO